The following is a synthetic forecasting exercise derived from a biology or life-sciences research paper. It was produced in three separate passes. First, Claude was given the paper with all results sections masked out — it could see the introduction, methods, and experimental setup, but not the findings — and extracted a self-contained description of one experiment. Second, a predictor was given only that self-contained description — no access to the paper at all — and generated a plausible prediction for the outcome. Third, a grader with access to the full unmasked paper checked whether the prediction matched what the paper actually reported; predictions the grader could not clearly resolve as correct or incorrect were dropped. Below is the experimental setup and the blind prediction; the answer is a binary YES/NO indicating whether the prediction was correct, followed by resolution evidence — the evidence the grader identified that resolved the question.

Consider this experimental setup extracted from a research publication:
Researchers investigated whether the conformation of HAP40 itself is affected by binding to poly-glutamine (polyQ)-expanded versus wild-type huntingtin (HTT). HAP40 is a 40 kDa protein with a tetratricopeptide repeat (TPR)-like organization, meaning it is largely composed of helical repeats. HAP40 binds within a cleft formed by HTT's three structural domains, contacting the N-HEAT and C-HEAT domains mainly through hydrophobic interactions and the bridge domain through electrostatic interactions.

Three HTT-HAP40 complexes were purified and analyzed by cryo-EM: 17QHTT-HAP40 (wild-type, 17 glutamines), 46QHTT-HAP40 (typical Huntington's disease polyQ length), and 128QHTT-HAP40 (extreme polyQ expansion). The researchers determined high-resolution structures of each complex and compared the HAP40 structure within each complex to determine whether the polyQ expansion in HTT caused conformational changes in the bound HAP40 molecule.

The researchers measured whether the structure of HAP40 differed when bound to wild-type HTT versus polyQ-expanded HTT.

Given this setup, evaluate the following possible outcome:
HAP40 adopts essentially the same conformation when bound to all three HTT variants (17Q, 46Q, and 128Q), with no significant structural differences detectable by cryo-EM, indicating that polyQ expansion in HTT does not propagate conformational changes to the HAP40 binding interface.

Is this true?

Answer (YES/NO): YES